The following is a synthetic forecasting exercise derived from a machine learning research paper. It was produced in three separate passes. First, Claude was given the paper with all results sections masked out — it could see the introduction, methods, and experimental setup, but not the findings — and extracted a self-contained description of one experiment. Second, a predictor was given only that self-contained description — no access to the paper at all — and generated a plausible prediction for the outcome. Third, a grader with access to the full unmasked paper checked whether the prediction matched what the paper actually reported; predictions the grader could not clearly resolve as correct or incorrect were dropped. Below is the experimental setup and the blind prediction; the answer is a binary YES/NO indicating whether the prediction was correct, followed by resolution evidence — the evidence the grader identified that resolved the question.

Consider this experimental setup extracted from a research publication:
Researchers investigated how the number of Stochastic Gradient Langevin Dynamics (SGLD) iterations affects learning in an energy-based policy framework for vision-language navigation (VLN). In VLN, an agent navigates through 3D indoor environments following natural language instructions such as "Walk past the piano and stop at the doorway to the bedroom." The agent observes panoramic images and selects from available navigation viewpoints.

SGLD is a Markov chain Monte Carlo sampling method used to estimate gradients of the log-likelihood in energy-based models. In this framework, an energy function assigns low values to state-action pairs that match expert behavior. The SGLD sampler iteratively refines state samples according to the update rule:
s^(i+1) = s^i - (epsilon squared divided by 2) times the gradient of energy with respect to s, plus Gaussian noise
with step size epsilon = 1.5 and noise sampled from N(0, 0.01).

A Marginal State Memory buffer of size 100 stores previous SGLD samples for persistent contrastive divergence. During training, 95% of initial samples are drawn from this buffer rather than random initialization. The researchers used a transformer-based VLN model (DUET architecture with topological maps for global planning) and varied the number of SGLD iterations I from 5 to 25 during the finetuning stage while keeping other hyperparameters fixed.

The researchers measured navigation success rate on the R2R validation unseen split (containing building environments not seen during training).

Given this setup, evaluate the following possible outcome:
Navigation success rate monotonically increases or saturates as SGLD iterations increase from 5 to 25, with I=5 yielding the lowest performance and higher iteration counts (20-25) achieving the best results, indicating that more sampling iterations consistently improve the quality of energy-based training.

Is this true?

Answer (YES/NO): NO